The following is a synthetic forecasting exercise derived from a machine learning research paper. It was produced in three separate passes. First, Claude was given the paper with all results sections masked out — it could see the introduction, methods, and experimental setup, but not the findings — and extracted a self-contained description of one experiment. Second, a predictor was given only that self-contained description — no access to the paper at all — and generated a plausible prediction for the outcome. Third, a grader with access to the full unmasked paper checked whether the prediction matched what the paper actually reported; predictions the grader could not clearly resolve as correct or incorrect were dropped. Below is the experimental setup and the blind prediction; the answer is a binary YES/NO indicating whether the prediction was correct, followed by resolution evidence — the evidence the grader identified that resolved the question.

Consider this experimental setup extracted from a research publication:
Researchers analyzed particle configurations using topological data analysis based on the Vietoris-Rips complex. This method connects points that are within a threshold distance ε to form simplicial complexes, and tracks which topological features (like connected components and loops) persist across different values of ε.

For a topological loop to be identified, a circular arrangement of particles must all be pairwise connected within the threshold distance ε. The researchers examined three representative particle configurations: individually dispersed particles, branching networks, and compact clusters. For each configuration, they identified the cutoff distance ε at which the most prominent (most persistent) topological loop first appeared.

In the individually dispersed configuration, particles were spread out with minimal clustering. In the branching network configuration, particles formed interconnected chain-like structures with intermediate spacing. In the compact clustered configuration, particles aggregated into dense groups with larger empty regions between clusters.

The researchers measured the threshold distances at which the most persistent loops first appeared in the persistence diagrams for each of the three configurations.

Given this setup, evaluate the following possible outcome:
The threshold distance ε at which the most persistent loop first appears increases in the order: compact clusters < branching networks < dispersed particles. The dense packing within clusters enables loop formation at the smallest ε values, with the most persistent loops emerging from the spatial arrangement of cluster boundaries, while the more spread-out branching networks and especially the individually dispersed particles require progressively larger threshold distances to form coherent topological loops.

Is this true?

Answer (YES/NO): NO